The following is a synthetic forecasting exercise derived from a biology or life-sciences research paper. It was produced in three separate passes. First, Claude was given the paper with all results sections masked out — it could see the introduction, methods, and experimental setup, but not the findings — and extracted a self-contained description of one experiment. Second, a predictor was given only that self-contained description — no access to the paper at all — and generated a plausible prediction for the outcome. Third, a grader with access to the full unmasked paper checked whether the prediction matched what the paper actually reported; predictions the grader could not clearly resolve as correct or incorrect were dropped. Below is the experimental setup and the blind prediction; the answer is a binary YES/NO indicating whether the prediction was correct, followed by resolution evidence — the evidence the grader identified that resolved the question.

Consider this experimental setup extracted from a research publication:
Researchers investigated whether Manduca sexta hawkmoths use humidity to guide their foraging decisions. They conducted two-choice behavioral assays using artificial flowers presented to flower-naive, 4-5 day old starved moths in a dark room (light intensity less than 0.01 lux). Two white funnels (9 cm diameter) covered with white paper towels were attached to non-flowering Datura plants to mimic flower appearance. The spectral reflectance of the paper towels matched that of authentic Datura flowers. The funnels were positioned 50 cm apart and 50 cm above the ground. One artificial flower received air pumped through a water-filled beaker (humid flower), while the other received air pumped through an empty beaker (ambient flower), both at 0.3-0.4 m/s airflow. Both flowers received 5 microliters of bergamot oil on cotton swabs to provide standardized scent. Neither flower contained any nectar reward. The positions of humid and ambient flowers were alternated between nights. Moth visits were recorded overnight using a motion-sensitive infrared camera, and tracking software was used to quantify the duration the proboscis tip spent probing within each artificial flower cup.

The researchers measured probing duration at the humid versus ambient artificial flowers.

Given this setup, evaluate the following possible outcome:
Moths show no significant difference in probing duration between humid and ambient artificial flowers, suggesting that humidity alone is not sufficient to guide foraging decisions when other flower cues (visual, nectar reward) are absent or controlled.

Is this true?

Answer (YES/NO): NO